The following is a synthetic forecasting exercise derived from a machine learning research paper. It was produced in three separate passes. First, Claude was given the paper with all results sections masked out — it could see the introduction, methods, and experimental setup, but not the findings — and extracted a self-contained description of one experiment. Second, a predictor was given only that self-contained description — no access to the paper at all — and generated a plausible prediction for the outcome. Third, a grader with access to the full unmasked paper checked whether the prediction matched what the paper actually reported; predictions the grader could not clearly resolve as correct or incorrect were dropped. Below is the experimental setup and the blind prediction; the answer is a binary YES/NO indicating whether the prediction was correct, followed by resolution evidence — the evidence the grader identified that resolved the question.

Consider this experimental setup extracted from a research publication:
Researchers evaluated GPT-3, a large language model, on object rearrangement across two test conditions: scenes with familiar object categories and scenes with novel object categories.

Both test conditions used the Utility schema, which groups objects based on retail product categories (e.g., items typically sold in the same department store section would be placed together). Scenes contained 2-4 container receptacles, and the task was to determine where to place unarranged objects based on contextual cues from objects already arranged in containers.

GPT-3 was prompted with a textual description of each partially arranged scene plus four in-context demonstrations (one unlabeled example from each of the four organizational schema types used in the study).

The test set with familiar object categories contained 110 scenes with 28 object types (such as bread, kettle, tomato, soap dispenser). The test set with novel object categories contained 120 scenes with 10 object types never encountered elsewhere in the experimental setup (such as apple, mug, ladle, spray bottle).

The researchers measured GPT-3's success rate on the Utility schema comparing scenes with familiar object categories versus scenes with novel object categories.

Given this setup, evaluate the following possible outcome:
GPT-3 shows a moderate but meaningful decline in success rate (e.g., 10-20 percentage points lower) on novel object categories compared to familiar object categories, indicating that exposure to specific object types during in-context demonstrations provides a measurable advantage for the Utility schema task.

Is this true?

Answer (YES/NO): NO